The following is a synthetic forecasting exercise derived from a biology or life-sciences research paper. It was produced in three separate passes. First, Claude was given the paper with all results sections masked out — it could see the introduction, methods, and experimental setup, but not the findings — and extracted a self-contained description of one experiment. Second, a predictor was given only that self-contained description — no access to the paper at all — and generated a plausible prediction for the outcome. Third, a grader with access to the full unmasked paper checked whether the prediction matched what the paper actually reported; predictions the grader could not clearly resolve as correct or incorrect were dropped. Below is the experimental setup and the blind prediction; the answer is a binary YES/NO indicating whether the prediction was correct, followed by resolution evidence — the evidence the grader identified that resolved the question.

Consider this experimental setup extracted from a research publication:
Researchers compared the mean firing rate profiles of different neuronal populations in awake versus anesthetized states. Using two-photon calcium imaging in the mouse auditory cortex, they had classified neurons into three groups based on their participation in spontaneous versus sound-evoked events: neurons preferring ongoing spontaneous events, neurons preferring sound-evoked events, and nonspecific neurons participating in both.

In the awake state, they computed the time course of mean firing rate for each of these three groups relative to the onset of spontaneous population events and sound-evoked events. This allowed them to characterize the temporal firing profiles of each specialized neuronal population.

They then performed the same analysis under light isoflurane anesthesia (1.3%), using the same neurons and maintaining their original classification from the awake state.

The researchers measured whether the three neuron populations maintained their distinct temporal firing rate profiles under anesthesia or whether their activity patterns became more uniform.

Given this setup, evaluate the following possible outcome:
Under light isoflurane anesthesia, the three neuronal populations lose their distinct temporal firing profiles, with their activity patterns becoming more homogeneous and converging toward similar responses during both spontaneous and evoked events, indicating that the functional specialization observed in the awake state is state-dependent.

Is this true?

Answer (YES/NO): YES